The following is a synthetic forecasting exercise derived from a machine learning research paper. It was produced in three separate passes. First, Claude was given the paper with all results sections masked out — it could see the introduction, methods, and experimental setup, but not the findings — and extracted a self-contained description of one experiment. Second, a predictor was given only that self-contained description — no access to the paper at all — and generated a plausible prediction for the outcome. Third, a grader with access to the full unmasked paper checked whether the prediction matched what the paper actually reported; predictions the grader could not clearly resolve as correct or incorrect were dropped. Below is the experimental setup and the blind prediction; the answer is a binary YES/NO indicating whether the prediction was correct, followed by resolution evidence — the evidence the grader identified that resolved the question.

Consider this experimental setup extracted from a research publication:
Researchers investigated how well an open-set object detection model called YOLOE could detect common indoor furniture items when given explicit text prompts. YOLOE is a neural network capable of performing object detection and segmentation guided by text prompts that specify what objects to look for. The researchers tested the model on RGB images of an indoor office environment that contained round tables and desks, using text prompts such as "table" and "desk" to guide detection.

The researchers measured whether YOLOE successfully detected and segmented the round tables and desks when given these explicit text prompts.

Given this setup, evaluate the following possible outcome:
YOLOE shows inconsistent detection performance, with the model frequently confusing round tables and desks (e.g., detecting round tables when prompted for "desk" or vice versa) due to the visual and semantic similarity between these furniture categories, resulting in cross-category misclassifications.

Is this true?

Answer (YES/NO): NO